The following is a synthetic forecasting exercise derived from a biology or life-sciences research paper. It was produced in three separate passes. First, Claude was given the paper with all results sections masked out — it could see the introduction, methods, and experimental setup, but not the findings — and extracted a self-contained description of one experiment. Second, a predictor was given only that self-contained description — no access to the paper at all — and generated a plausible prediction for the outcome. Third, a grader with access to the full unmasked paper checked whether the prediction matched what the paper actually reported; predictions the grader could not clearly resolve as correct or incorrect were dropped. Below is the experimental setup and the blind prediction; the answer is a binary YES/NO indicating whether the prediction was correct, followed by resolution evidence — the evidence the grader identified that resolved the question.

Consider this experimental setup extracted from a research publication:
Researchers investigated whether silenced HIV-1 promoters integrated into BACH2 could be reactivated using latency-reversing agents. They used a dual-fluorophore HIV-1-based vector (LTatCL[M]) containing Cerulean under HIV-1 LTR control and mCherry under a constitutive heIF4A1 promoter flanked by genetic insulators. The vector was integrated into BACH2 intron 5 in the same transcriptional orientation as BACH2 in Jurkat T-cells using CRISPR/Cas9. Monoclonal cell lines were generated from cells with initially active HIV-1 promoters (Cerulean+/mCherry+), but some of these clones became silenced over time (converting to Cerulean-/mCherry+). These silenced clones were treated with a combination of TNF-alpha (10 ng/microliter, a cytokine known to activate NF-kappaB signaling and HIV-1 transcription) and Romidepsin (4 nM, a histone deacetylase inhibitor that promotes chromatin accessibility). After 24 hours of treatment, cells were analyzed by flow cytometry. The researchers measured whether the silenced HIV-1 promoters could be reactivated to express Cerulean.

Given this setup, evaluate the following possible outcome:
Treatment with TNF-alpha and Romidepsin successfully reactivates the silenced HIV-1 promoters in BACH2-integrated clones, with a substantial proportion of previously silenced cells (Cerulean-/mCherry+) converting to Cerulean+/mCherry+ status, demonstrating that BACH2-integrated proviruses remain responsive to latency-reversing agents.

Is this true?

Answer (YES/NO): YES